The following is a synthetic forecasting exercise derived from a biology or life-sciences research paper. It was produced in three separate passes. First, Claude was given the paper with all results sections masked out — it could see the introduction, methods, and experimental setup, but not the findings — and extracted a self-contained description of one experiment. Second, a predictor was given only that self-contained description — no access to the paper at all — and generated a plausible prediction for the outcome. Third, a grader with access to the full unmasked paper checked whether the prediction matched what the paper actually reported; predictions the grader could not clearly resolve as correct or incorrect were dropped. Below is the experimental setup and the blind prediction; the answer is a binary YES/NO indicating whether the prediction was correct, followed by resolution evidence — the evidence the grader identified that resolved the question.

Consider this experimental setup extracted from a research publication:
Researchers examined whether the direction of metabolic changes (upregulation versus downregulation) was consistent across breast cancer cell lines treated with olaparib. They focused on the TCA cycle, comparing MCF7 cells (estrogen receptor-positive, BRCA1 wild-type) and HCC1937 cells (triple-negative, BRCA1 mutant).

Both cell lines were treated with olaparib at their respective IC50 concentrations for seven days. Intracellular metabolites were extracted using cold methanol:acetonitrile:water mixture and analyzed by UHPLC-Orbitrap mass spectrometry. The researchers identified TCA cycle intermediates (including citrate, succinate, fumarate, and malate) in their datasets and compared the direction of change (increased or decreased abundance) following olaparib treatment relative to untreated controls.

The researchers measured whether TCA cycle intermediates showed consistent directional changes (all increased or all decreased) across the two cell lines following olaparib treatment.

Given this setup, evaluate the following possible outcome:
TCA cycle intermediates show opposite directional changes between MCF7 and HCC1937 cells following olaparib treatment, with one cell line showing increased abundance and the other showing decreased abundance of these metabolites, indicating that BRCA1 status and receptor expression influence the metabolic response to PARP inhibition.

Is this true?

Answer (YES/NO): YES